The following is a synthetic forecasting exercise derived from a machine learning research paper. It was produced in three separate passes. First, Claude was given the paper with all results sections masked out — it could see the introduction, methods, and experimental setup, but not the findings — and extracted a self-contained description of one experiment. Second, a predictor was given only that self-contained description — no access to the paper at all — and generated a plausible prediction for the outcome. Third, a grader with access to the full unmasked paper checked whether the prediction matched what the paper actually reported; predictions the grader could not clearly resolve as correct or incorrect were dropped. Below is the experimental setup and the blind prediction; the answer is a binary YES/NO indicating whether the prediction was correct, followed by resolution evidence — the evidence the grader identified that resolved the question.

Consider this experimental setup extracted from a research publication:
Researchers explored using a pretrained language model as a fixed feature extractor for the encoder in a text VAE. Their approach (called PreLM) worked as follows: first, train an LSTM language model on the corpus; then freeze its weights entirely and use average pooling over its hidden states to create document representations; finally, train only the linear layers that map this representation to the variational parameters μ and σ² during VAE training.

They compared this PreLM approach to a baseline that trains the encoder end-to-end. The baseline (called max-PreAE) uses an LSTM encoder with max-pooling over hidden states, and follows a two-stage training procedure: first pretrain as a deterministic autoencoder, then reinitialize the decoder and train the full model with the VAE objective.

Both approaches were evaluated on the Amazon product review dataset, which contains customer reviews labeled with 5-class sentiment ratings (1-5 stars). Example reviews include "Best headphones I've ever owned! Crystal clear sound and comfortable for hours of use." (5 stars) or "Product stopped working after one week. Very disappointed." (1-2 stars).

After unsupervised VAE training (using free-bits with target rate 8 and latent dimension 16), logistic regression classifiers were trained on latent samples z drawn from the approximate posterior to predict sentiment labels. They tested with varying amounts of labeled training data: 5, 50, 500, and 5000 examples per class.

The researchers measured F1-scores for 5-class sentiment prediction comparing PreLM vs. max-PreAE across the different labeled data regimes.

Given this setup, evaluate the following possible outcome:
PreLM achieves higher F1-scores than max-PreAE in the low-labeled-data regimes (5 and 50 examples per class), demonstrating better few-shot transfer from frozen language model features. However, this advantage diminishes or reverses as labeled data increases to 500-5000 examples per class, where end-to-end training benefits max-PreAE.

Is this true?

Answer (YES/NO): NO